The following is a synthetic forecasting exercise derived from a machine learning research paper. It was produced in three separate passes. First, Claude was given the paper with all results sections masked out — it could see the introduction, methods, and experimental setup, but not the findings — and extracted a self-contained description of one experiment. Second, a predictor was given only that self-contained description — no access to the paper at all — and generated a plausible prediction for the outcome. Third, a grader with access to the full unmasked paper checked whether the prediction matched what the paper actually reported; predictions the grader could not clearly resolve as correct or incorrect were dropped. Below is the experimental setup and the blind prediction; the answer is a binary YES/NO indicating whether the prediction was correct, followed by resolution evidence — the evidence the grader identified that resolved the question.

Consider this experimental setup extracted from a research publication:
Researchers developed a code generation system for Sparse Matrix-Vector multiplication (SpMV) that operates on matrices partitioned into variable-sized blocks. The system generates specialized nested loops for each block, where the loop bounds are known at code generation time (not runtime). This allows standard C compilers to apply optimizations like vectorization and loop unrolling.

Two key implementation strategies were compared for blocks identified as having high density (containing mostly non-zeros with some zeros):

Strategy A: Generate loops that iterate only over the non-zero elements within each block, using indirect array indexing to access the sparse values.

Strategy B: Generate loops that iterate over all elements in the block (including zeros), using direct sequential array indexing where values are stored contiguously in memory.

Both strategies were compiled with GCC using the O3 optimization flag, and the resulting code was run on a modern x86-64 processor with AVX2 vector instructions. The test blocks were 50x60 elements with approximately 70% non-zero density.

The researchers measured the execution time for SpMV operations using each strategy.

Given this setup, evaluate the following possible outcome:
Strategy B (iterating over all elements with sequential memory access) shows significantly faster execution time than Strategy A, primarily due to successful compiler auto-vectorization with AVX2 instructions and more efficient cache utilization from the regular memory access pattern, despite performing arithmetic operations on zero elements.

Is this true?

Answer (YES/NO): YES